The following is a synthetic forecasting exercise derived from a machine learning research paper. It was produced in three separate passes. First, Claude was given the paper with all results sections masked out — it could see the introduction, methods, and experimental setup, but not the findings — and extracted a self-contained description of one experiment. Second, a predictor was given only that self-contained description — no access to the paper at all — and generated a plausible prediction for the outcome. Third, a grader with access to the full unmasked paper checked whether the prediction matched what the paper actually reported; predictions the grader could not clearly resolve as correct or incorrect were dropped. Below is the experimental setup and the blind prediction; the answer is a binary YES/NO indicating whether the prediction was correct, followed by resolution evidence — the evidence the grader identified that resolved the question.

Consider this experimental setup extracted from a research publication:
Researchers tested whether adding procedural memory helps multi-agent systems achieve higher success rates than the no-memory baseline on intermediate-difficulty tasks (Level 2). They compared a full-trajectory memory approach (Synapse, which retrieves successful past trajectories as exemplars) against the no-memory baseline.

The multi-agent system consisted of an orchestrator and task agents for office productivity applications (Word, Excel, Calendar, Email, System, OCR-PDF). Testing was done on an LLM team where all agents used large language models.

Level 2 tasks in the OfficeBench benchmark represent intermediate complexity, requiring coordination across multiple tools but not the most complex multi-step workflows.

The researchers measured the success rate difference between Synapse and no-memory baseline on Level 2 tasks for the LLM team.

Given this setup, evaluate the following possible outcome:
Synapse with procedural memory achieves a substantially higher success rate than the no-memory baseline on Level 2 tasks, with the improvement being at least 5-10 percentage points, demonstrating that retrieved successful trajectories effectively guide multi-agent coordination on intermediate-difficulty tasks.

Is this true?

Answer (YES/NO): YES